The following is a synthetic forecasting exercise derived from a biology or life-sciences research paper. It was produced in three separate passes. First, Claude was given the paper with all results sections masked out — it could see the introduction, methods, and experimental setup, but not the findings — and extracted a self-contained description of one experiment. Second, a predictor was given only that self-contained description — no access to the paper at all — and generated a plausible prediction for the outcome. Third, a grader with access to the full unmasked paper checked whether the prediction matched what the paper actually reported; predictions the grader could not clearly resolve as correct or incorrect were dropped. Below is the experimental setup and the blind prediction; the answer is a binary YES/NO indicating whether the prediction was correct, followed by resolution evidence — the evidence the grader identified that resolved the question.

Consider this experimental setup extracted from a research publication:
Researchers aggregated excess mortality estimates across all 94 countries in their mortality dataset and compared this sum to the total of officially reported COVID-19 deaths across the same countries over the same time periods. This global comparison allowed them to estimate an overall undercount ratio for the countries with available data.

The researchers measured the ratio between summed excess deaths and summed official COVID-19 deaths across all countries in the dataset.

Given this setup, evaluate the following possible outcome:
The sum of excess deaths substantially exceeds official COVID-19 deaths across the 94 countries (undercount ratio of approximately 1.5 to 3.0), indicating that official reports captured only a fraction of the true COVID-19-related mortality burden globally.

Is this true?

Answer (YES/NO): YES